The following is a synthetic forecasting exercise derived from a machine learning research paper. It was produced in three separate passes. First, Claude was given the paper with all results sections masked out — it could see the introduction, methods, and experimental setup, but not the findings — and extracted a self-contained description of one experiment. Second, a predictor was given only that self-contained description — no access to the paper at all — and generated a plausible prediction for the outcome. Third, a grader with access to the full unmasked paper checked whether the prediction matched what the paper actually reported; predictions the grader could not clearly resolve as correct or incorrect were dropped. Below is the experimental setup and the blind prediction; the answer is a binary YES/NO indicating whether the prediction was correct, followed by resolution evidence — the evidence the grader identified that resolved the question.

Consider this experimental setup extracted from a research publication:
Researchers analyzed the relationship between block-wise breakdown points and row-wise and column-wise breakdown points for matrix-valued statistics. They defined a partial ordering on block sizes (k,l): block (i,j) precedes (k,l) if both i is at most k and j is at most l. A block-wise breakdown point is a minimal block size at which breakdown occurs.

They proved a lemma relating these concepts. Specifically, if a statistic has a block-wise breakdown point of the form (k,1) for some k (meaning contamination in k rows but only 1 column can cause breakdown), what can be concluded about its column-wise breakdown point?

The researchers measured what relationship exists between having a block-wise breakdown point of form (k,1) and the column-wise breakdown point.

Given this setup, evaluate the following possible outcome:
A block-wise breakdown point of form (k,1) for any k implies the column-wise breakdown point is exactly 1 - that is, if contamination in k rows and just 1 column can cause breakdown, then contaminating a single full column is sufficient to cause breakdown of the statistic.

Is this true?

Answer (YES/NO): YES